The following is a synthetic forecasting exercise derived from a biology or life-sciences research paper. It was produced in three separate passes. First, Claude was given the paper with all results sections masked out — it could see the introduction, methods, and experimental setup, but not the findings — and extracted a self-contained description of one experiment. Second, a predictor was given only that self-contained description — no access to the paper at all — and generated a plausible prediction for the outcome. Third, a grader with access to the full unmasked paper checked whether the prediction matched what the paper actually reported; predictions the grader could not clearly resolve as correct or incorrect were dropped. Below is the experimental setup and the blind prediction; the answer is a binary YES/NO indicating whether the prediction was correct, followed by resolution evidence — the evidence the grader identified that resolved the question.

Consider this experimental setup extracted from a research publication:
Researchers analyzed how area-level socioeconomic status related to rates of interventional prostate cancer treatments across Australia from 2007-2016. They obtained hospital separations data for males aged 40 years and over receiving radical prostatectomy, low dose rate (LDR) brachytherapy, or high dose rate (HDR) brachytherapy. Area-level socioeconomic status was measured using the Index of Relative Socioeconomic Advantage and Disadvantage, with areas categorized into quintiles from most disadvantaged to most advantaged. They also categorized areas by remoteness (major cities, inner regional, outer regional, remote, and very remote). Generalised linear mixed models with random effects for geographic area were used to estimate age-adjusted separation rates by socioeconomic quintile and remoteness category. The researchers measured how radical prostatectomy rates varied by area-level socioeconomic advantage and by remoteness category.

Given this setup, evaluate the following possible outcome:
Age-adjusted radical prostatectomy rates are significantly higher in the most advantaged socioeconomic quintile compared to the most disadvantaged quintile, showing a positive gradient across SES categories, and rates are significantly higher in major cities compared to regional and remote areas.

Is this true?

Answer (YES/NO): NO